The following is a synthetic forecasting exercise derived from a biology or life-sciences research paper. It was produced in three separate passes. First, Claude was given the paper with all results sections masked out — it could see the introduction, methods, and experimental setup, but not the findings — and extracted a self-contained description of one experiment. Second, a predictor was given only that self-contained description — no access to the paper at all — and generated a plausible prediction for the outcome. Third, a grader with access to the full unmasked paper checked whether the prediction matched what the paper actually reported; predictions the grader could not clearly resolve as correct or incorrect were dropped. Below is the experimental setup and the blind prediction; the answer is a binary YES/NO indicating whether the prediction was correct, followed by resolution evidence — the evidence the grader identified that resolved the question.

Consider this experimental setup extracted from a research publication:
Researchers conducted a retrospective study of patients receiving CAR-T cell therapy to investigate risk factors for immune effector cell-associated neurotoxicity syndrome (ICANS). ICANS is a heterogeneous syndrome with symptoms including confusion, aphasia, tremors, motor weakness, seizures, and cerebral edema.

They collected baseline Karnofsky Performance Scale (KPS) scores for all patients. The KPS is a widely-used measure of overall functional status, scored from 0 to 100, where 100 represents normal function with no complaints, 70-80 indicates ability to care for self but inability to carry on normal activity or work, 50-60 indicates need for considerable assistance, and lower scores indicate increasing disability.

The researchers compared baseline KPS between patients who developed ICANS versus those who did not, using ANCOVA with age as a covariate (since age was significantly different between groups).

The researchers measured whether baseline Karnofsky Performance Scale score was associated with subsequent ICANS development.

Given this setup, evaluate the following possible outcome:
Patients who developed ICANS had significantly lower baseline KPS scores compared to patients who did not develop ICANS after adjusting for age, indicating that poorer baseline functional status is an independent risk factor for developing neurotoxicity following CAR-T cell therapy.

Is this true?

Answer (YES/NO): YES